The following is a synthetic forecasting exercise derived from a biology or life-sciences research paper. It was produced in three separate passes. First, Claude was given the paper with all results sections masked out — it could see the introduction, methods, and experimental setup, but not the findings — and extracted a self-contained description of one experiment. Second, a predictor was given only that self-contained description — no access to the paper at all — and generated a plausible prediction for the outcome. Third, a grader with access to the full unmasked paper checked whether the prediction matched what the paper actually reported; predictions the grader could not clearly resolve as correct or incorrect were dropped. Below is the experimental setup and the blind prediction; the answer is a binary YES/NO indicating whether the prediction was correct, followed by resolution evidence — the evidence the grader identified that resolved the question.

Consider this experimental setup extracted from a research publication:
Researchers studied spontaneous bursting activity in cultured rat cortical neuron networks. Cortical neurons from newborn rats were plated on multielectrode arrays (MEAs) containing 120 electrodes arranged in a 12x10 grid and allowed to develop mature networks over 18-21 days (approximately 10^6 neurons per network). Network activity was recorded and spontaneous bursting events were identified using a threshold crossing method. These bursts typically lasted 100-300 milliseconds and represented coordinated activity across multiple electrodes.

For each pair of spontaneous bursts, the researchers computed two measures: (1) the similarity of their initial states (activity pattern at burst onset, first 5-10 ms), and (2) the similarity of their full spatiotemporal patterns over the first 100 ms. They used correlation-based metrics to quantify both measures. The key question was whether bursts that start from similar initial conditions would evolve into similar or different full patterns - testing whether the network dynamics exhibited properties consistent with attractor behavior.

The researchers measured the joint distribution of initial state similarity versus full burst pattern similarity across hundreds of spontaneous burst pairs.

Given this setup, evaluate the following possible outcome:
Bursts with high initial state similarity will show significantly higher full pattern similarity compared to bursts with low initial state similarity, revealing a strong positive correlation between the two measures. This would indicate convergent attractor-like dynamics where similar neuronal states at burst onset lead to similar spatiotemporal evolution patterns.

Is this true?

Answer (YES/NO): YES